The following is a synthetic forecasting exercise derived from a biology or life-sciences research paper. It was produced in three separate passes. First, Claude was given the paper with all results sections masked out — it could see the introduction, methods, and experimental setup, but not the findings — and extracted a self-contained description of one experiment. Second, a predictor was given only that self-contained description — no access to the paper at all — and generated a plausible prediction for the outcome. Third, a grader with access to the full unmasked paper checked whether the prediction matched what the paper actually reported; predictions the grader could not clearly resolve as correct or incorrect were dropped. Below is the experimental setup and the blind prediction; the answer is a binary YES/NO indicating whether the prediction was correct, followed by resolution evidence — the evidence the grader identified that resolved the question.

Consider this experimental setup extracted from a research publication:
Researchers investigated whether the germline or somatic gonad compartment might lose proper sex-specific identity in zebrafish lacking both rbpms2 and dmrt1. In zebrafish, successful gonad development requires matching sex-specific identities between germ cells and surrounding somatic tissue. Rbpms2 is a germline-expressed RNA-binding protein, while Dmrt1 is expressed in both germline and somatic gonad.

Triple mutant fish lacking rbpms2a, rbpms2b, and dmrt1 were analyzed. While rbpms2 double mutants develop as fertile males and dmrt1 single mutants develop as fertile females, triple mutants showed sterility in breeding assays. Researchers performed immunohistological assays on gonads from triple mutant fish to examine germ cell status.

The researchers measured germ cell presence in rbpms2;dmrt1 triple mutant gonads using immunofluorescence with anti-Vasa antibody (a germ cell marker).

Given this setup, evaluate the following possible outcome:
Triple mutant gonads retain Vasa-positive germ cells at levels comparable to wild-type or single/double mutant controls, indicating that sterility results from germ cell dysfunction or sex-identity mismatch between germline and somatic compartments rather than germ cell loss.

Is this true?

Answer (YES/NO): NO